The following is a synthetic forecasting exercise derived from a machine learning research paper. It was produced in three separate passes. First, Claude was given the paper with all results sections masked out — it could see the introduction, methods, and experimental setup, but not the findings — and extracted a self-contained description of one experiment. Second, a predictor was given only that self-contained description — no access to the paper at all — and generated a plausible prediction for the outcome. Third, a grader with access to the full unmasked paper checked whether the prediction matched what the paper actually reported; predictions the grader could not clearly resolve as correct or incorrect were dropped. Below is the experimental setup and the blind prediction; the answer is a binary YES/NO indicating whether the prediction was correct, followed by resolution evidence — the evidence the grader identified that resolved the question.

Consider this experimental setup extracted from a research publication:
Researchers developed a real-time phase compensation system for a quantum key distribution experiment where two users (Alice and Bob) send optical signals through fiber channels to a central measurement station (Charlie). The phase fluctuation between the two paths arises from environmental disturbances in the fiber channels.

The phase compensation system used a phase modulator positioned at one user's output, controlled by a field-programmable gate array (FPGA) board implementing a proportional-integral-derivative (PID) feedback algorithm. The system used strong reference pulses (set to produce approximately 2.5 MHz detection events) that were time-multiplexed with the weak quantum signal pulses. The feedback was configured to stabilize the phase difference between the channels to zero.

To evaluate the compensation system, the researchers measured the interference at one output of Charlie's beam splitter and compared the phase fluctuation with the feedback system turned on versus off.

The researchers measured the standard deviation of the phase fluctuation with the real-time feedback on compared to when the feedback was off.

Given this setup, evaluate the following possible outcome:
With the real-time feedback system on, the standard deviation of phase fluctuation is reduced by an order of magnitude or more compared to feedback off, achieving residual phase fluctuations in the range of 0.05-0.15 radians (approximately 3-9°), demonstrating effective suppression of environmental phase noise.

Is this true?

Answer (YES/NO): NO